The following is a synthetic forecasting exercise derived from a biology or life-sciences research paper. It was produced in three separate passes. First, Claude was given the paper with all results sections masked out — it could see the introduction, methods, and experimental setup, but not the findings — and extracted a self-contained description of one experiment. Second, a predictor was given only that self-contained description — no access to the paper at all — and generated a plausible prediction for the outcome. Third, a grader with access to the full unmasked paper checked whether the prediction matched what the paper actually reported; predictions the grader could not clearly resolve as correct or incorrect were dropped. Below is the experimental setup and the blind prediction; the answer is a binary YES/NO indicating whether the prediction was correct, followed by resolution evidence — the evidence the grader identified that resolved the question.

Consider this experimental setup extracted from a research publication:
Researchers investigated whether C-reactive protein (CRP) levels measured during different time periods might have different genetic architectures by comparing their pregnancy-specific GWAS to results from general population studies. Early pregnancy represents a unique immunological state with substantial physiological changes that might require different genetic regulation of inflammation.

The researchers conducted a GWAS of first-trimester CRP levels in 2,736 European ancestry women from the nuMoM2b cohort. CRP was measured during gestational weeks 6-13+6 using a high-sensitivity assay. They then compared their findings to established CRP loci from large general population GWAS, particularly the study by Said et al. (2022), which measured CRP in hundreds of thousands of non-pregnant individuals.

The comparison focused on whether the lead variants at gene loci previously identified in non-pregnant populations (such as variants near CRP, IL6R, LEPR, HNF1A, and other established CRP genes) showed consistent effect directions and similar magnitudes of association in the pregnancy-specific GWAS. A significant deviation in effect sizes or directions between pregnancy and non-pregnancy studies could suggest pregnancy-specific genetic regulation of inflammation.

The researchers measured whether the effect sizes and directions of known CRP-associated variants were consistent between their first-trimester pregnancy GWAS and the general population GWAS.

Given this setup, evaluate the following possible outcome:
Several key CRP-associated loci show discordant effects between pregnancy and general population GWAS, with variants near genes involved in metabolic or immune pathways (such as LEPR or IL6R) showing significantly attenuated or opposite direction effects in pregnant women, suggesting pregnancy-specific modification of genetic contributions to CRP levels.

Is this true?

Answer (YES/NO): NO